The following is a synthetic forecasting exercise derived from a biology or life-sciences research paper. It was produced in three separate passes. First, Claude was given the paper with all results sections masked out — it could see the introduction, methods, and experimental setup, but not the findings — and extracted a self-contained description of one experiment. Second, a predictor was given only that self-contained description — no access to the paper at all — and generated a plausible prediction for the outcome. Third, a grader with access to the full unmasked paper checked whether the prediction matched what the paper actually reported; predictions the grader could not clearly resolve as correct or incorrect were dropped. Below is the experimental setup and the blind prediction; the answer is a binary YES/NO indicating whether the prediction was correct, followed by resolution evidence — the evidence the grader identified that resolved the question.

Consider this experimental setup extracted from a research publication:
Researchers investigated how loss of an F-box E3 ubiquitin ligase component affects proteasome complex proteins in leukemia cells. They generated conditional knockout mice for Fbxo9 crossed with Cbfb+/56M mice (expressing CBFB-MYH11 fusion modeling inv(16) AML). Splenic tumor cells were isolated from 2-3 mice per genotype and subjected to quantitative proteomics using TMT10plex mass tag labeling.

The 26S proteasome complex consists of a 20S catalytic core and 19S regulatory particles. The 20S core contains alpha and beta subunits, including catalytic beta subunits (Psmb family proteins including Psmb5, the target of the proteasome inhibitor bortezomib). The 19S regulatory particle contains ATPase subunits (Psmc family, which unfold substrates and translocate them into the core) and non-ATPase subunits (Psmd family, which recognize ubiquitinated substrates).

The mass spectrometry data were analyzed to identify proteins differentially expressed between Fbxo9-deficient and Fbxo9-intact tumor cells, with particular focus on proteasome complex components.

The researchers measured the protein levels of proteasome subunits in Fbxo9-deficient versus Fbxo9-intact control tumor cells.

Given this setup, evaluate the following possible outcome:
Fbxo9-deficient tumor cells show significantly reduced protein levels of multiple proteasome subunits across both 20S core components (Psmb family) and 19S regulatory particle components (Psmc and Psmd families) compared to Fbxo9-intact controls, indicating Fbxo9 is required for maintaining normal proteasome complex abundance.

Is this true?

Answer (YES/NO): NO